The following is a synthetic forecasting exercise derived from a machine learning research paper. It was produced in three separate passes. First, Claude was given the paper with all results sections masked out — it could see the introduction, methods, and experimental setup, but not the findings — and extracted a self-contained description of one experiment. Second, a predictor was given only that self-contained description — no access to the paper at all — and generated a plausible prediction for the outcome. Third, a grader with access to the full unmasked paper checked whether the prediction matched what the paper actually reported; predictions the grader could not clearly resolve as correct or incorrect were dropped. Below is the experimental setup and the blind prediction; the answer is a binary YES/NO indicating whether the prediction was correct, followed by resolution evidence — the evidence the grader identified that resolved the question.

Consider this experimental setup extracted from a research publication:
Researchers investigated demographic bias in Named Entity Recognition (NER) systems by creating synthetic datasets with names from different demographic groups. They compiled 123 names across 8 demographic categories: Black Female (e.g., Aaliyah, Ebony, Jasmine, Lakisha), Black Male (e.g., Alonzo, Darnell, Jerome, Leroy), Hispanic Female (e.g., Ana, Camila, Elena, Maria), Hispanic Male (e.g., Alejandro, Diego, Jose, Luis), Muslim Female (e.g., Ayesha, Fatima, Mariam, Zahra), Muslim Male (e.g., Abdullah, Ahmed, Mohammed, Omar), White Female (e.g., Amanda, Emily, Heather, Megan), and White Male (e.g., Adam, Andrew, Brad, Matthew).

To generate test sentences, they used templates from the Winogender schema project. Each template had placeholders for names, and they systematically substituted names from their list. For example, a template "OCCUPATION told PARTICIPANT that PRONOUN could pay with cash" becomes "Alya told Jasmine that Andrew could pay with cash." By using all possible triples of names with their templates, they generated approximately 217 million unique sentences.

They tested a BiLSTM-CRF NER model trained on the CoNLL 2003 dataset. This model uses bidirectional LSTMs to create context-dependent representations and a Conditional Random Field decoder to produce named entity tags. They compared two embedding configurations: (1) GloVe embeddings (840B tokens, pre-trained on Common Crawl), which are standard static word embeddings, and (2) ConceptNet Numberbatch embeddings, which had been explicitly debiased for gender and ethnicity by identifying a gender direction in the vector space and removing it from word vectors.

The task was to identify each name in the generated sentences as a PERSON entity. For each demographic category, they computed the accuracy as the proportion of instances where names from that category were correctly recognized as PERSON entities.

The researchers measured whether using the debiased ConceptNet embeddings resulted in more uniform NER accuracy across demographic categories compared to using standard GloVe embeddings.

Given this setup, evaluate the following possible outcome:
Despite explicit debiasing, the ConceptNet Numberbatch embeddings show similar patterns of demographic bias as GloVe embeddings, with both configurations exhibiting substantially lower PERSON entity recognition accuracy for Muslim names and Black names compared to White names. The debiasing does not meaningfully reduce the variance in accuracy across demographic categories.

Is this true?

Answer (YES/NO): NO